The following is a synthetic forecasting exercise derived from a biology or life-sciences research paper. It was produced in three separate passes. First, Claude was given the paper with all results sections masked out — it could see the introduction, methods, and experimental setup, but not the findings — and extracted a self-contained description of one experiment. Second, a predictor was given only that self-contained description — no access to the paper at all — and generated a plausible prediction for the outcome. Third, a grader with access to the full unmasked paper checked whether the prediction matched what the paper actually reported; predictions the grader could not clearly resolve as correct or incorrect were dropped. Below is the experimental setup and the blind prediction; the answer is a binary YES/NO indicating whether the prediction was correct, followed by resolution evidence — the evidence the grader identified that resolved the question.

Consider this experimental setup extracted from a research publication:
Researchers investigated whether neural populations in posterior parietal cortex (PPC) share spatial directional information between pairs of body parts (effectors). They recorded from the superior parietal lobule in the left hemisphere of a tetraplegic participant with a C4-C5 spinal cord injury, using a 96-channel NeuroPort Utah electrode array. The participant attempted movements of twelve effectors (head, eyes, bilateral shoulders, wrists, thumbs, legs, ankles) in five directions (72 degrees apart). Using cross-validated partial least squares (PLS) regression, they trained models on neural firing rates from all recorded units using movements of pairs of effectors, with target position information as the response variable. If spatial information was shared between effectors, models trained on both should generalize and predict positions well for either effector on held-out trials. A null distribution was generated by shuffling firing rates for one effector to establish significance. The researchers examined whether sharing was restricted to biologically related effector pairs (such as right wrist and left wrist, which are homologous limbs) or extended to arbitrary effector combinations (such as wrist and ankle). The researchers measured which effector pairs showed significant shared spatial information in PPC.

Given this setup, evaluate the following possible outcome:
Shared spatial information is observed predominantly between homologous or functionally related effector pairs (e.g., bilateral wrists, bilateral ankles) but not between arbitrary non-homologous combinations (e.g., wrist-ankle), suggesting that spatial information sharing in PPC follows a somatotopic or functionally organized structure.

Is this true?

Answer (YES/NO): NO